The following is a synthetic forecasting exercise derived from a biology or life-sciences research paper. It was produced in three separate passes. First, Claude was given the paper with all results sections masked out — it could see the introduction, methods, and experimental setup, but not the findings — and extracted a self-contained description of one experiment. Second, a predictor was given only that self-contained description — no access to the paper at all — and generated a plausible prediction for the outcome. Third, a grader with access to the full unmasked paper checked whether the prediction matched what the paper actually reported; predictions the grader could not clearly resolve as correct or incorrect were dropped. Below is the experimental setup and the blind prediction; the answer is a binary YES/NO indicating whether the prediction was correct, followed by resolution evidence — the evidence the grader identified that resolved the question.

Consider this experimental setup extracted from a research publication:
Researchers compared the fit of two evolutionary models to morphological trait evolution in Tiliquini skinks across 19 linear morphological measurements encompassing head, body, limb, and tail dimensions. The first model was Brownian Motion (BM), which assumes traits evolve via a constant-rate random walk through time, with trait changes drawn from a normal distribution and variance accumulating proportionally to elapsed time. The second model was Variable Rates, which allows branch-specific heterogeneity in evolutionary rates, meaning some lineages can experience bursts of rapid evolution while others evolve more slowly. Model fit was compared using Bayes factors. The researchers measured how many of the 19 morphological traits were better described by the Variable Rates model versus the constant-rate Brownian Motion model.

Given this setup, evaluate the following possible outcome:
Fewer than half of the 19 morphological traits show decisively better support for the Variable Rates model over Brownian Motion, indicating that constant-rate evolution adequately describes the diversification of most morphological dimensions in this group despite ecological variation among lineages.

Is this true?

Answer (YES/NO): NO